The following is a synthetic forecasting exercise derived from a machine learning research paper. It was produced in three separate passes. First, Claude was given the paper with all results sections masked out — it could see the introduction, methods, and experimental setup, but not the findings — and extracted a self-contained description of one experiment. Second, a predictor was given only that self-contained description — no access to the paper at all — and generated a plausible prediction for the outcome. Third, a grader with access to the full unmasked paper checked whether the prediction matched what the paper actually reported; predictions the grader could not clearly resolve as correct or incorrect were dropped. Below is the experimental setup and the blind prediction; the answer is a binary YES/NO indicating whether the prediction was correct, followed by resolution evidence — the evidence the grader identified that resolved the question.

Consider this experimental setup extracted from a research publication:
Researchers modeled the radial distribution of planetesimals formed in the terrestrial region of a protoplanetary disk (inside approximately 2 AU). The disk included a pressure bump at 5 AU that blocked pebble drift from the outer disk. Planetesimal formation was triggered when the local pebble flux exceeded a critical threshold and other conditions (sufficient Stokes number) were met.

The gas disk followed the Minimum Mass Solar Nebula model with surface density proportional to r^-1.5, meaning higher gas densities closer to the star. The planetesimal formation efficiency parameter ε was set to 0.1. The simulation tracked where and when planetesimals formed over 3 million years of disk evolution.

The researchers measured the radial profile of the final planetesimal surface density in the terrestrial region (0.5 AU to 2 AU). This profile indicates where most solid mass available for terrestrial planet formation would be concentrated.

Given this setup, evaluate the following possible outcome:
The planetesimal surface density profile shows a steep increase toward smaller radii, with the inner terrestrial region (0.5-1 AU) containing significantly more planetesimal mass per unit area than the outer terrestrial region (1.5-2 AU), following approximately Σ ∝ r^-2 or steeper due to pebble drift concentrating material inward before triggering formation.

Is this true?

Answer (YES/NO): YES